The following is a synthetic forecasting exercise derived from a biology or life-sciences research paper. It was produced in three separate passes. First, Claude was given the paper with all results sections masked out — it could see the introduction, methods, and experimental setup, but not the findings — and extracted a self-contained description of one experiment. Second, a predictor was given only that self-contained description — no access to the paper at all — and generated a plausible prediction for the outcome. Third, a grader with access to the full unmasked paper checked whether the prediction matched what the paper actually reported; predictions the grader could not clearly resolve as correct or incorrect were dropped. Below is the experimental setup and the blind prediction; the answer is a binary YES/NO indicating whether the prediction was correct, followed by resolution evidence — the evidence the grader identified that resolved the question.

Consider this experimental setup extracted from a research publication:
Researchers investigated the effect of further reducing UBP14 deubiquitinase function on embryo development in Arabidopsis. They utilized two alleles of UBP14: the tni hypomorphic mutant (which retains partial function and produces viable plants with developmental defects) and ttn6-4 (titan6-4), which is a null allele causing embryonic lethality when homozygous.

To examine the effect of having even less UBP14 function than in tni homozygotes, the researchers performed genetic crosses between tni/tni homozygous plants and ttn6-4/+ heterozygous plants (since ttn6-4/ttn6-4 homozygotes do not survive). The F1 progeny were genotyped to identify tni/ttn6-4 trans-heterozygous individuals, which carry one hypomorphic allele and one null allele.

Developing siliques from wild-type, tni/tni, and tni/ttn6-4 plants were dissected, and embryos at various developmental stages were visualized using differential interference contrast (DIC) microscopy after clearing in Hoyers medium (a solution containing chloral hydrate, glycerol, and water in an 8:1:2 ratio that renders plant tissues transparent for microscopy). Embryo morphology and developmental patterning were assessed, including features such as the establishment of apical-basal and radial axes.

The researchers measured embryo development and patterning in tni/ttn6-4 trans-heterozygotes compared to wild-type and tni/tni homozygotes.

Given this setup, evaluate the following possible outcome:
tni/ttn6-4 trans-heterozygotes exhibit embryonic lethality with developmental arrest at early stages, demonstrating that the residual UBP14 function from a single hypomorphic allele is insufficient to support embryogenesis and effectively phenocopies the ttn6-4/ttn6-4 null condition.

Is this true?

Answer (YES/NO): NO